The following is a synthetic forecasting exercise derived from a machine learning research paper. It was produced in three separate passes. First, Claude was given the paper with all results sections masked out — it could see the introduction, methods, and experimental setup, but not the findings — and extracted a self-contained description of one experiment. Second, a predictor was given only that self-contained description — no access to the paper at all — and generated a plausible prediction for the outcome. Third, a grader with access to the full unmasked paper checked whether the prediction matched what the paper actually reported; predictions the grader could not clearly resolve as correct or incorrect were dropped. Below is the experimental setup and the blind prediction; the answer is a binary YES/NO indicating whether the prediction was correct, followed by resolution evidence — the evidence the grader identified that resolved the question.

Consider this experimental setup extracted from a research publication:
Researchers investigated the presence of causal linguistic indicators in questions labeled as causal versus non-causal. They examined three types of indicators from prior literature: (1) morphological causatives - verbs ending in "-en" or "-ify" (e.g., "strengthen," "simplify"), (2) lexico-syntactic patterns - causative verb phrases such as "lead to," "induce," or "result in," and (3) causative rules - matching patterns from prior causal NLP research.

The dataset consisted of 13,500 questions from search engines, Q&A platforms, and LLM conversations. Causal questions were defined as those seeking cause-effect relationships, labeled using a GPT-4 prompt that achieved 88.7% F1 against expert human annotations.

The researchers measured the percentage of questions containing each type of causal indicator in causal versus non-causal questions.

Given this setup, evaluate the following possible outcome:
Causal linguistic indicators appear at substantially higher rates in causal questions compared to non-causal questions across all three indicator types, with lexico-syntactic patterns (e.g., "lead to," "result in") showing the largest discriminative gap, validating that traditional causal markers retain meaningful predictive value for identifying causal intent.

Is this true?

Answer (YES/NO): NO